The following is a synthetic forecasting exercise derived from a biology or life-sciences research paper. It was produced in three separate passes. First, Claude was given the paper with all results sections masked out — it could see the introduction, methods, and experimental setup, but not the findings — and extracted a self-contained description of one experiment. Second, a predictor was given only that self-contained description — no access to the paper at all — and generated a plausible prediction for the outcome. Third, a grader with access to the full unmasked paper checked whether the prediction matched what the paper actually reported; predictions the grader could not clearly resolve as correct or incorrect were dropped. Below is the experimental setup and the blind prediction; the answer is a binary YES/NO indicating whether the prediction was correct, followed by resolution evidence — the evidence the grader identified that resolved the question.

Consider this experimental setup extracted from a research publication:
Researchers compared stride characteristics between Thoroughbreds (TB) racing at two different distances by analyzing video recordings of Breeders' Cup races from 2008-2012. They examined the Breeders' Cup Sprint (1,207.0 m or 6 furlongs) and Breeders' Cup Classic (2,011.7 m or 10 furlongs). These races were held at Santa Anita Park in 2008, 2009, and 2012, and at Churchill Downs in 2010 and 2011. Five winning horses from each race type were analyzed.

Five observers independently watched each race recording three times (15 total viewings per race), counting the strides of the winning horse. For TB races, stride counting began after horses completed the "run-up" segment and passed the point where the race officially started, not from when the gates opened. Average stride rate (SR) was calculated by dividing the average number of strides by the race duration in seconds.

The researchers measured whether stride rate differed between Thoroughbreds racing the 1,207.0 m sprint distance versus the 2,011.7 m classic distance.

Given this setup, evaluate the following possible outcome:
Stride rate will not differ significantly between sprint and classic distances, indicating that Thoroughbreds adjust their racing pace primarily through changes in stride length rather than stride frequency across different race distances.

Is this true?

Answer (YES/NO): NO